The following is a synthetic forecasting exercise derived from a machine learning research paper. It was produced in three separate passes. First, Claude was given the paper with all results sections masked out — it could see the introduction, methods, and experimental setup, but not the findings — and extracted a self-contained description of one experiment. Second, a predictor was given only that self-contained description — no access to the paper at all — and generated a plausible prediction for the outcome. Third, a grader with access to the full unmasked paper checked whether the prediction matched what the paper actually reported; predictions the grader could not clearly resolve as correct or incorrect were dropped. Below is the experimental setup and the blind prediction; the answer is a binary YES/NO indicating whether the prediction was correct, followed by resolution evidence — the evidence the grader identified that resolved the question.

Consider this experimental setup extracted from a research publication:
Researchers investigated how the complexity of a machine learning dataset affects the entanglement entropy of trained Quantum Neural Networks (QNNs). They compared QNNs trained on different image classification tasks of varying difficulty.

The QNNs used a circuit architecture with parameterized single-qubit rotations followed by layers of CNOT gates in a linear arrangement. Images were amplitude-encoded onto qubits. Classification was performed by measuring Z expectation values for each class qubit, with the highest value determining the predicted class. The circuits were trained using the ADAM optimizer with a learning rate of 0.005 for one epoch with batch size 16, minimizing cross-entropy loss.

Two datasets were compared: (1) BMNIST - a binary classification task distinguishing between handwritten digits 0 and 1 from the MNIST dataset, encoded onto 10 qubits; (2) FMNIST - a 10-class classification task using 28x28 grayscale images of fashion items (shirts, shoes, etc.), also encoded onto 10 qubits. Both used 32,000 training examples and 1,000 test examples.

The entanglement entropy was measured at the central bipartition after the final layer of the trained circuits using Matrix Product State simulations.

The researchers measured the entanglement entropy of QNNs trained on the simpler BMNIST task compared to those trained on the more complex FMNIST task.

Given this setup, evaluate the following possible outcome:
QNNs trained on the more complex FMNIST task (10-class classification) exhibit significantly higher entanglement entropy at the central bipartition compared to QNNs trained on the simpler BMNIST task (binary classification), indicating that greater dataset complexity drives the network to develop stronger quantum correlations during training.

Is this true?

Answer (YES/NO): YES